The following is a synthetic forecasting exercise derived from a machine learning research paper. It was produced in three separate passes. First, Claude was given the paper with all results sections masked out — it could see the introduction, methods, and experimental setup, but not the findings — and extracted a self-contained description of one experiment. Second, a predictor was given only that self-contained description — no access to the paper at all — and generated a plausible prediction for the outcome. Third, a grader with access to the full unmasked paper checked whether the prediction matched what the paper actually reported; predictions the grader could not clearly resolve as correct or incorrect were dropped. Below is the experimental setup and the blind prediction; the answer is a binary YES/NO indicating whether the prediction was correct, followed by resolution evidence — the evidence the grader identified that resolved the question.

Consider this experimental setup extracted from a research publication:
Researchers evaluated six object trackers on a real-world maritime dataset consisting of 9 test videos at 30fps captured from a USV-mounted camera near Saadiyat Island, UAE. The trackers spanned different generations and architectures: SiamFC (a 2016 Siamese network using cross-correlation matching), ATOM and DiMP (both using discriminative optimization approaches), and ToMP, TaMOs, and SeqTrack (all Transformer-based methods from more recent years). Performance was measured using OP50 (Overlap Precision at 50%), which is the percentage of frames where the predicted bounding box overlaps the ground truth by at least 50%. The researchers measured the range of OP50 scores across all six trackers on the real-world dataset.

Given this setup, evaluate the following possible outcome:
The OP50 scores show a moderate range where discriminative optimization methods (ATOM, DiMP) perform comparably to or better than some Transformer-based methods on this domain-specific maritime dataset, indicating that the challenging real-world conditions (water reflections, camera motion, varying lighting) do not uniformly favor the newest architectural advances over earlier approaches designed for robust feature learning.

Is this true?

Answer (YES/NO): YES